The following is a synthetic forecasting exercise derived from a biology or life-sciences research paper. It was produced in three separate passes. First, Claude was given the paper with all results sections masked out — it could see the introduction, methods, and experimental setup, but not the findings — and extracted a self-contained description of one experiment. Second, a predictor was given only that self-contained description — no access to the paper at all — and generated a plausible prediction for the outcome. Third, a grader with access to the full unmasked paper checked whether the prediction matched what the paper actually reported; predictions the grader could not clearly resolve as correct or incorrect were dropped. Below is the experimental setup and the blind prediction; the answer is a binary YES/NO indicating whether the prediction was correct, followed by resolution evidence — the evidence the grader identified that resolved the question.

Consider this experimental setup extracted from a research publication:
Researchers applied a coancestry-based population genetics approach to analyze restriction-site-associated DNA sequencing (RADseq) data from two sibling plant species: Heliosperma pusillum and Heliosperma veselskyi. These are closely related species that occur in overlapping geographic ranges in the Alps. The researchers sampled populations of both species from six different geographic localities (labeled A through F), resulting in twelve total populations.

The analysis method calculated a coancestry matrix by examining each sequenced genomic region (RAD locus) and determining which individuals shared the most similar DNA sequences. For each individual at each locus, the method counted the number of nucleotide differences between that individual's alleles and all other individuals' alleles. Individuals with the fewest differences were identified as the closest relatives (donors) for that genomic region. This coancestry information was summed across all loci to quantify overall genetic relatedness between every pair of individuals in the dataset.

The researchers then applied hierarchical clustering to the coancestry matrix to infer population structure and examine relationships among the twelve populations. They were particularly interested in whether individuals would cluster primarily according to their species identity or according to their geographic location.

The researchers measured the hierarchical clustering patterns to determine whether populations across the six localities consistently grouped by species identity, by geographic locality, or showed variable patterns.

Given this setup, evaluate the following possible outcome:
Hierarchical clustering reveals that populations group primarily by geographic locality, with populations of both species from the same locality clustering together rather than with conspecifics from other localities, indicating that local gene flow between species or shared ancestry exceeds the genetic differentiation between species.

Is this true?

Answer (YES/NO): NO